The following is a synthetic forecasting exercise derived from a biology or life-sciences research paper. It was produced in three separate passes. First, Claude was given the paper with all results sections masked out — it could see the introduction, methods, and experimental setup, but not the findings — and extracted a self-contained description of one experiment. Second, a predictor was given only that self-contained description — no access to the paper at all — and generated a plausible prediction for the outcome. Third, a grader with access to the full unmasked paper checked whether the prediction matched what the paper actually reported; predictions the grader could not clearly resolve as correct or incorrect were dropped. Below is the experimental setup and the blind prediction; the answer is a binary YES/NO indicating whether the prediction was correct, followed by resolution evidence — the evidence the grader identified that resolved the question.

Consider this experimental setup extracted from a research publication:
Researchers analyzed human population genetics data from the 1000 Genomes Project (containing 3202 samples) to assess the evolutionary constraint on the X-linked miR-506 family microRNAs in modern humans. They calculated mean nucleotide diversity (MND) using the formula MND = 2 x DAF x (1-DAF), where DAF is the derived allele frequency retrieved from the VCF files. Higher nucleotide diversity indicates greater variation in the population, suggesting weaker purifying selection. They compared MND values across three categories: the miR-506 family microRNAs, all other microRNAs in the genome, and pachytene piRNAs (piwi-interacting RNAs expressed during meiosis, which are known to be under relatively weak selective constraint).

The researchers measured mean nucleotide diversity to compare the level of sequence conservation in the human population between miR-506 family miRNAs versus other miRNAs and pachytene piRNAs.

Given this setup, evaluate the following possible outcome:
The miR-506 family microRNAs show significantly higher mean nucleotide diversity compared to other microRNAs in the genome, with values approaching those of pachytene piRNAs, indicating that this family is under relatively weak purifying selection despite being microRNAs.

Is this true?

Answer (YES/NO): NO